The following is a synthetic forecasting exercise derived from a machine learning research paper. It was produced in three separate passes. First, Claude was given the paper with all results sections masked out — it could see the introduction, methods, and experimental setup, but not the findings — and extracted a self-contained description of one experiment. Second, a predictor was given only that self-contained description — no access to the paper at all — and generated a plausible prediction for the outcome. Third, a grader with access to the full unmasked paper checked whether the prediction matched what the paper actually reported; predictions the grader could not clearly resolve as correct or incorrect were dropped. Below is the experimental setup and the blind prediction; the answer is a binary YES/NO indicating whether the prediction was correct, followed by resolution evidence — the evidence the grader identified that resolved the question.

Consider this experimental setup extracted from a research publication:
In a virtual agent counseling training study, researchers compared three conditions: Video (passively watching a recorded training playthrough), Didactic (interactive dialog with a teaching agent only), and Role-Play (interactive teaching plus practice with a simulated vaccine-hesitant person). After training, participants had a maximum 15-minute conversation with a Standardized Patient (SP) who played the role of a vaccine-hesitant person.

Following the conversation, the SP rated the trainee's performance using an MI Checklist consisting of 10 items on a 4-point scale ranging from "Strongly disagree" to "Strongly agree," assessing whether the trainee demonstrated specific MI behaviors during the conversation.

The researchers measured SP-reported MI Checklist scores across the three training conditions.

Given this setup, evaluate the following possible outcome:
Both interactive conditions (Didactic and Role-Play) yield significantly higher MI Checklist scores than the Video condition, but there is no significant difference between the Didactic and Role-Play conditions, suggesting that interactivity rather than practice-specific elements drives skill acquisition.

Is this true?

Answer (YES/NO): NO